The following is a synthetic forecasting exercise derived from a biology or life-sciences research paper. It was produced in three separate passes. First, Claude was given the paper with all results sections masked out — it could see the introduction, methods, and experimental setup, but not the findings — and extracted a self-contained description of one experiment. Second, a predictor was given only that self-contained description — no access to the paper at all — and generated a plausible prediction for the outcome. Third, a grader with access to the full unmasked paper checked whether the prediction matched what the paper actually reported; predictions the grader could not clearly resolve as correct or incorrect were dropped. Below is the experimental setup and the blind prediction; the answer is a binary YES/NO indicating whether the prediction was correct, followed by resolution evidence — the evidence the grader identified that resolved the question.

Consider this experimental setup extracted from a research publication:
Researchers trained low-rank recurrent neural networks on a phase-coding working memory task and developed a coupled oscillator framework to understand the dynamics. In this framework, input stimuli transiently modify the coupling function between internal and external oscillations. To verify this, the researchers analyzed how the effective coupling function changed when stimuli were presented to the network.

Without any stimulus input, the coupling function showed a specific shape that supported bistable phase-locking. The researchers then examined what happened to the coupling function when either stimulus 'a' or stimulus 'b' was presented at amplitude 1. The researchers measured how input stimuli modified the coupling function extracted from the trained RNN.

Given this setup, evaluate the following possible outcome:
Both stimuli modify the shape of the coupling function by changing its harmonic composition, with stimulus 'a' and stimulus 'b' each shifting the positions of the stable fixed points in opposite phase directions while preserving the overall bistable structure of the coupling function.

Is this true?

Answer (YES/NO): NO